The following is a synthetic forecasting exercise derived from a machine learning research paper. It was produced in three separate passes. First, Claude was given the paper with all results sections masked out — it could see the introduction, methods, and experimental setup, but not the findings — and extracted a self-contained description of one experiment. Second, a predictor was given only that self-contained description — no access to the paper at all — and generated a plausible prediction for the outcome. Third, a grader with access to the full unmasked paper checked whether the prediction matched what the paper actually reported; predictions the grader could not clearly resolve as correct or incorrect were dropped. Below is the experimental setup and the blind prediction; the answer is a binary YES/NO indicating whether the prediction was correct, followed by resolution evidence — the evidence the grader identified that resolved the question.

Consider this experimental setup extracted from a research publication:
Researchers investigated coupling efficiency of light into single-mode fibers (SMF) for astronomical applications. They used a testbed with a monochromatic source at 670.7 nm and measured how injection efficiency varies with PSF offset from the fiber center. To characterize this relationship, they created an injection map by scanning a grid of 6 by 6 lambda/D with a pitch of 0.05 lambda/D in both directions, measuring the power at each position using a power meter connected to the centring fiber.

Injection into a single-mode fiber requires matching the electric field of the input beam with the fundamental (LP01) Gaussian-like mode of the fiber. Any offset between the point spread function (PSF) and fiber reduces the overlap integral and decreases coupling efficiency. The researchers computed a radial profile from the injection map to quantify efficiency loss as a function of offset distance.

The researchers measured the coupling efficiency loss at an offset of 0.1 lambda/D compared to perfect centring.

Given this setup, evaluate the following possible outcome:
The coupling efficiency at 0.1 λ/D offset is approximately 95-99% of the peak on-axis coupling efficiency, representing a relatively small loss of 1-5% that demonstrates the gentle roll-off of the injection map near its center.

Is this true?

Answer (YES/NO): YES